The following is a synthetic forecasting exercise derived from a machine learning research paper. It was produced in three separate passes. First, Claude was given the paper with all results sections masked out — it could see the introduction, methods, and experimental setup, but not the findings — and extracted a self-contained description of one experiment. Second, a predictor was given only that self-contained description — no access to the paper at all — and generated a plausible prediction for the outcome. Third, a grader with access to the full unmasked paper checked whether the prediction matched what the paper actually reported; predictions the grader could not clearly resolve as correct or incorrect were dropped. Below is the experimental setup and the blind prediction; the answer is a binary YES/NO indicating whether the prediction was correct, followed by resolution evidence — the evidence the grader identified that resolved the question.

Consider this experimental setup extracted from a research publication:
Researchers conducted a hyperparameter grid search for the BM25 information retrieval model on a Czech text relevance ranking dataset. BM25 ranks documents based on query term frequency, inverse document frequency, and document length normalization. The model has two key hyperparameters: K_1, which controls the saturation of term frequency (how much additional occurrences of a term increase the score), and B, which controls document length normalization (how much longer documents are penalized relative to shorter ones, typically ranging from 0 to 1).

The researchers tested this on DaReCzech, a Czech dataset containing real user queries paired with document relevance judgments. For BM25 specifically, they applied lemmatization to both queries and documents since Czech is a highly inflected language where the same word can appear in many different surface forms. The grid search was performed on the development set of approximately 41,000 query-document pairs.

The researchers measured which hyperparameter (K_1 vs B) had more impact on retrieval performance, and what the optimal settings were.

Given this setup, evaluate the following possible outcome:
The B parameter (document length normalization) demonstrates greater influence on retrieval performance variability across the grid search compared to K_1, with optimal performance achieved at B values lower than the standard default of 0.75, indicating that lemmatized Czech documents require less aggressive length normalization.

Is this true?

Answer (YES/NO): NO